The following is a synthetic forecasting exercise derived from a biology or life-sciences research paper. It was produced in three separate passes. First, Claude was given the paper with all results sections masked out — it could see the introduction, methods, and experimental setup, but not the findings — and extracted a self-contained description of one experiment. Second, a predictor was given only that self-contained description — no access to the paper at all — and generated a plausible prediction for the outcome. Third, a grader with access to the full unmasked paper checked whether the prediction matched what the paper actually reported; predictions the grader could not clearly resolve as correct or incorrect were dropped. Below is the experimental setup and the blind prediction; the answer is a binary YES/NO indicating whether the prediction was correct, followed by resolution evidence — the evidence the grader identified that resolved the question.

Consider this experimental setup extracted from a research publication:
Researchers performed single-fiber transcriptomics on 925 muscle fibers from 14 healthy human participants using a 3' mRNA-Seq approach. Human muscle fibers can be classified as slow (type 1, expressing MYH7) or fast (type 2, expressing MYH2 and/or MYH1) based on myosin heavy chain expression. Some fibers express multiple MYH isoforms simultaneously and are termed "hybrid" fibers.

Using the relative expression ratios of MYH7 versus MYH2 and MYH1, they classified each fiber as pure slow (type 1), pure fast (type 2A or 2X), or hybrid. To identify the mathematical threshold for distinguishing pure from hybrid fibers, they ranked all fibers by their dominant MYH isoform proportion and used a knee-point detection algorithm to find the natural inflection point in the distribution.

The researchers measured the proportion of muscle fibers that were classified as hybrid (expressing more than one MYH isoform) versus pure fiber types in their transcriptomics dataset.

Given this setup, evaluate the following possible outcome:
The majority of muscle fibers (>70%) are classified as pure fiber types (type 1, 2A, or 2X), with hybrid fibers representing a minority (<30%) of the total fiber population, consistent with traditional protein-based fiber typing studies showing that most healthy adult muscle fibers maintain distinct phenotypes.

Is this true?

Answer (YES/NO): YES